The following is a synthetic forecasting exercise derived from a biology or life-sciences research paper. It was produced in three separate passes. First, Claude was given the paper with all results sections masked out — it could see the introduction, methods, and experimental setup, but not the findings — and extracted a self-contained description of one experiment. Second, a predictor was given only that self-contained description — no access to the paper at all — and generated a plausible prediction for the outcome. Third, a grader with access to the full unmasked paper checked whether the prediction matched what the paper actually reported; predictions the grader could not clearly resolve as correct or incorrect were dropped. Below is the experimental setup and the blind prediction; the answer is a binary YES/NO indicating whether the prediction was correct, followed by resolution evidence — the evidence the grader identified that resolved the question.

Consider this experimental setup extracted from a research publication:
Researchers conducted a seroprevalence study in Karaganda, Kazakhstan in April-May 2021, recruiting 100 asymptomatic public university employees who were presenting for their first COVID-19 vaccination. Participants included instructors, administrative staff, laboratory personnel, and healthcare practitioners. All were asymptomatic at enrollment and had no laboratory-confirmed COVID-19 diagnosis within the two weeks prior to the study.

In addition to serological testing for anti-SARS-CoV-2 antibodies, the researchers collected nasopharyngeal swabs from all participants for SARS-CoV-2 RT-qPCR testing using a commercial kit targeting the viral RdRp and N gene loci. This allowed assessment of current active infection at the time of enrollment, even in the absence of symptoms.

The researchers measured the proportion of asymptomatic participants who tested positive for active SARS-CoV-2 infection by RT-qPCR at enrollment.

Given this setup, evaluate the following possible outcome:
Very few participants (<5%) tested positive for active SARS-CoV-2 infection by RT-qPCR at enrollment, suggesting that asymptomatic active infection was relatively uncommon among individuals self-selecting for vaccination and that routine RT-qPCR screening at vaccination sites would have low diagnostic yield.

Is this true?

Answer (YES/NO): YES